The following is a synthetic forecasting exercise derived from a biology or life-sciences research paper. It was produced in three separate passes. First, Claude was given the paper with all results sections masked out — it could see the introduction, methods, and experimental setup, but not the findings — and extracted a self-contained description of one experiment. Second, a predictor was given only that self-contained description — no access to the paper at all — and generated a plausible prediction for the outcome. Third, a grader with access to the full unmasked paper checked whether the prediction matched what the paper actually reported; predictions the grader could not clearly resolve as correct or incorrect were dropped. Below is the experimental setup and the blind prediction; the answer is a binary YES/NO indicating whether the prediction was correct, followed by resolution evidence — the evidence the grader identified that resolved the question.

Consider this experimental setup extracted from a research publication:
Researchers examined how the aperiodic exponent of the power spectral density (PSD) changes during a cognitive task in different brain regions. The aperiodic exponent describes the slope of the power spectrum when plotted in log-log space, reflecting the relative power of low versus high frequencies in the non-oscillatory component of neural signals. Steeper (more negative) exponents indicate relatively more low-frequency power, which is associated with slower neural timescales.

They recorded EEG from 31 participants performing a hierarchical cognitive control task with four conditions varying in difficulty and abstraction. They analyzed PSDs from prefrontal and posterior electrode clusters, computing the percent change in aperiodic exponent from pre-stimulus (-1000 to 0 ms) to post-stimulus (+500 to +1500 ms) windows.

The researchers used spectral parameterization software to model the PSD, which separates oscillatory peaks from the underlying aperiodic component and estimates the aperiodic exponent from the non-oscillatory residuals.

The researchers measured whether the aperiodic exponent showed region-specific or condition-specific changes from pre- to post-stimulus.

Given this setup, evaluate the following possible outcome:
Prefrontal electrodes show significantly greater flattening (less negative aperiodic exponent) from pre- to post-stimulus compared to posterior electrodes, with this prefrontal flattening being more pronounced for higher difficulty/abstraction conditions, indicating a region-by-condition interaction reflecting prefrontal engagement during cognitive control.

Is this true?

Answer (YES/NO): NO